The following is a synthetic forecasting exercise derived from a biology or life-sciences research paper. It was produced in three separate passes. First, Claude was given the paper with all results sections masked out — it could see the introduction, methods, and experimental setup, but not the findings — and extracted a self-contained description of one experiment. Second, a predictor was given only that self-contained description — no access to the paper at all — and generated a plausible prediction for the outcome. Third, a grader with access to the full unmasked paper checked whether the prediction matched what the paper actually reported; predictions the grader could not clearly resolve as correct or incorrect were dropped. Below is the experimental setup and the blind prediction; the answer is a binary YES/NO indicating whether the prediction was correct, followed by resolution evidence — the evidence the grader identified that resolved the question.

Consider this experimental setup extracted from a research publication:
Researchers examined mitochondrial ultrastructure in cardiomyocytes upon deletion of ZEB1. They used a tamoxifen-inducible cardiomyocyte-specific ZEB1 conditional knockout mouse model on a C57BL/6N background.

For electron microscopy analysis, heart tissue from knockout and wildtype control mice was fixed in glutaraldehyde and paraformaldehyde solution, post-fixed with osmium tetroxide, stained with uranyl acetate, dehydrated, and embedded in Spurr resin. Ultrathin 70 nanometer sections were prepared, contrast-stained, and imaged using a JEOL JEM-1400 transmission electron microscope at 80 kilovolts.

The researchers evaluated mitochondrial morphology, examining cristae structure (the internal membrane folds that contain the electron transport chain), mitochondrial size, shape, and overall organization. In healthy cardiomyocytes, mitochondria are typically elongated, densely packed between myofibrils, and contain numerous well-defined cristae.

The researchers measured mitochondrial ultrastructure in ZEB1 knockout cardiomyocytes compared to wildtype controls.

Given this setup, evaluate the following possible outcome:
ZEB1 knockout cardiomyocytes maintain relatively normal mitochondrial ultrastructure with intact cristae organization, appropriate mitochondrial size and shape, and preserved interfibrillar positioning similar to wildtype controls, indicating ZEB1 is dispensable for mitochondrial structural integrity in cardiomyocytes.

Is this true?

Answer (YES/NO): NO